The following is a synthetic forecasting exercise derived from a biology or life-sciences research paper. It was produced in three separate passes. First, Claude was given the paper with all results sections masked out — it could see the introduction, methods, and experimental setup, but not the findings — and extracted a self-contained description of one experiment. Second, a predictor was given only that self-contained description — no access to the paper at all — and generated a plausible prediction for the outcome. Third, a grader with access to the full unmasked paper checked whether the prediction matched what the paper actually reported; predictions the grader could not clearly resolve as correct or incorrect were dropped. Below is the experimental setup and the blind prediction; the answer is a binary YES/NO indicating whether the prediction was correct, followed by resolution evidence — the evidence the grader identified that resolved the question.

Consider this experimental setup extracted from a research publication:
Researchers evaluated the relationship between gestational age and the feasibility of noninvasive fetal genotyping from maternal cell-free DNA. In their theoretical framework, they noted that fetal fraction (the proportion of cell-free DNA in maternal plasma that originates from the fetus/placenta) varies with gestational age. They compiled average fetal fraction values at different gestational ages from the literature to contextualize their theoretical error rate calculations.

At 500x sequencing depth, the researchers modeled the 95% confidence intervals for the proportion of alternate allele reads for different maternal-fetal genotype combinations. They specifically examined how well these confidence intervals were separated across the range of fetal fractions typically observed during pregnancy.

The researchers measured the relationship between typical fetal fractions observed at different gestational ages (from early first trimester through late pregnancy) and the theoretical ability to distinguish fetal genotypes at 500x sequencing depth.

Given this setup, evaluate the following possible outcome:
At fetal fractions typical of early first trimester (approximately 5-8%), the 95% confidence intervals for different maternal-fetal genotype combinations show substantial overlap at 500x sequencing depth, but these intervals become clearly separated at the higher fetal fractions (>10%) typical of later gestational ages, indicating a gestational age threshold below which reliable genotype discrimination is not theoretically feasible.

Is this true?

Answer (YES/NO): NO